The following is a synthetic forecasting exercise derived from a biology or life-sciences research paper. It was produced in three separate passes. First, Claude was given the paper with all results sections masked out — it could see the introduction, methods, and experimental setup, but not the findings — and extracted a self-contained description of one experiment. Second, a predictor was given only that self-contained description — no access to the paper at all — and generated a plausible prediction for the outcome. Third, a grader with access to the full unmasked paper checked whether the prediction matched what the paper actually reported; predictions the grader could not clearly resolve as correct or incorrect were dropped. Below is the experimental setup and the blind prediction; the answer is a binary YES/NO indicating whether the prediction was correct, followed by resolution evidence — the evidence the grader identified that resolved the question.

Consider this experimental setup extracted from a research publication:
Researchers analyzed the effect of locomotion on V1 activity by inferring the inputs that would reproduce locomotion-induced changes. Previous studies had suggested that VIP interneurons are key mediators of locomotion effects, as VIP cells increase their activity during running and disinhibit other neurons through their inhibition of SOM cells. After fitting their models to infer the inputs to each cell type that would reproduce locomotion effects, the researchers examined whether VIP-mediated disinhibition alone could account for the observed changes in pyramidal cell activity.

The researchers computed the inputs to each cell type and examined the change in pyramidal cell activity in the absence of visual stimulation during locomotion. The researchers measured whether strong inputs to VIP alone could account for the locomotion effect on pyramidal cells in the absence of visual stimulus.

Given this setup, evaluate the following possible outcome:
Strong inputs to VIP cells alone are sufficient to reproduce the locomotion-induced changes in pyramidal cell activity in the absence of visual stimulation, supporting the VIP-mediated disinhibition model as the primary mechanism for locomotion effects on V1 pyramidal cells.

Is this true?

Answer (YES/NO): NO